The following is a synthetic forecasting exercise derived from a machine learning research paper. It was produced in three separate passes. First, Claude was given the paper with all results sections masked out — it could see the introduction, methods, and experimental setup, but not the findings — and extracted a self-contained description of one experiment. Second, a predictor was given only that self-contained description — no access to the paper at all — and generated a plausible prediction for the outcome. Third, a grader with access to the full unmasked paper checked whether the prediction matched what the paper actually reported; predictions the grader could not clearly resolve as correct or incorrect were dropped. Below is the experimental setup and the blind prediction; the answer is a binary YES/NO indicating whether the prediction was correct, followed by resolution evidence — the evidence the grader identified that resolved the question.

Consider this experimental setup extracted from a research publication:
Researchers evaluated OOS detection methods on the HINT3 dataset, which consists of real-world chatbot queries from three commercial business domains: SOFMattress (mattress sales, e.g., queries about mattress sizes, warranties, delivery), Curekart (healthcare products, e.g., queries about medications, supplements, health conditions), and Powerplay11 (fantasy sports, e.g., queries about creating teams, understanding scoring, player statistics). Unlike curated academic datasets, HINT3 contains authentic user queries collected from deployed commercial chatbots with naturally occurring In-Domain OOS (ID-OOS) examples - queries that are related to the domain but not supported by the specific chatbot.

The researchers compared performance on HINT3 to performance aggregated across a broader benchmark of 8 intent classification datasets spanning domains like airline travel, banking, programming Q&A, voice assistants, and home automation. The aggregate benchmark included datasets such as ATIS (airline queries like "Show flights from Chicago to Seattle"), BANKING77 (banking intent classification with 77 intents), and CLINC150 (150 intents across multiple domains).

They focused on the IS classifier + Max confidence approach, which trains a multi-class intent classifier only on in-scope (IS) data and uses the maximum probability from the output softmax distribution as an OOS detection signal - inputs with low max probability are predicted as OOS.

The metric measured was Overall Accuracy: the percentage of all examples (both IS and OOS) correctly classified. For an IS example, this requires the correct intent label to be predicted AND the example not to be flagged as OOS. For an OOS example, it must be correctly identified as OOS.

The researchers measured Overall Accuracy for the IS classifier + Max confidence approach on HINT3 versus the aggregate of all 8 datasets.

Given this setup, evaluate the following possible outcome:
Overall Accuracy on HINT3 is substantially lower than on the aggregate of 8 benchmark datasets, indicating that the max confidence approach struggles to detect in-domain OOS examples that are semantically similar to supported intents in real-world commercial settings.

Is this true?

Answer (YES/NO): YES